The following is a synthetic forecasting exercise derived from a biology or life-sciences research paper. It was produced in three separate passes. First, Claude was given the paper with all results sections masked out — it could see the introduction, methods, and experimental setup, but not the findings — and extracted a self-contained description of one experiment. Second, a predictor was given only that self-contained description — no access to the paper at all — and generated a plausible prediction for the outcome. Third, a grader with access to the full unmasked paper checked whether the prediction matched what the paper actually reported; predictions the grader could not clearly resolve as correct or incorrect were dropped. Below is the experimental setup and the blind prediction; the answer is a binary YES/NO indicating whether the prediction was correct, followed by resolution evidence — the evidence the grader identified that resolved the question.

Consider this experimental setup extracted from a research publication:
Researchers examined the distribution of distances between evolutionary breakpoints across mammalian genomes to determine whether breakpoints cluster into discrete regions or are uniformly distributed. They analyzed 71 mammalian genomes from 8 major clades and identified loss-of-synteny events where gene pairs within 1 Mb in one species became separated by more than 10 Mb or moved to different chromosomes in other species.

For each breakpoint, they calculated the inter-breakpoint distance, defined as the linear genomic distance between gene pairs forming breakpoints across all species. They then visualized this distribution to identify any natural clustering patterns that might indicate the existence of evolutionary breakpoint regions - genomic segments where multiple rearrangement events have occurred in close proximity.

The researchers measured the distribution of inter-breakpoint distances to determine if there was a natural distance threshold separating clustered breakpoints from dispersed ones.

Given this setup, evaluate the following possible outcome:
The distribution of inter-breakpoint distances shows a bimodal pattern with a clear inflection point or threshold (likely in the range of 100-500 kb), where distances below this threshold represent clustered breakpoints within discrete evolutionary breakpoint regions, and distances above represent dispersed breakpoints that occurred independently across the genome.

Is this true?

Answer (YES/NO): NO